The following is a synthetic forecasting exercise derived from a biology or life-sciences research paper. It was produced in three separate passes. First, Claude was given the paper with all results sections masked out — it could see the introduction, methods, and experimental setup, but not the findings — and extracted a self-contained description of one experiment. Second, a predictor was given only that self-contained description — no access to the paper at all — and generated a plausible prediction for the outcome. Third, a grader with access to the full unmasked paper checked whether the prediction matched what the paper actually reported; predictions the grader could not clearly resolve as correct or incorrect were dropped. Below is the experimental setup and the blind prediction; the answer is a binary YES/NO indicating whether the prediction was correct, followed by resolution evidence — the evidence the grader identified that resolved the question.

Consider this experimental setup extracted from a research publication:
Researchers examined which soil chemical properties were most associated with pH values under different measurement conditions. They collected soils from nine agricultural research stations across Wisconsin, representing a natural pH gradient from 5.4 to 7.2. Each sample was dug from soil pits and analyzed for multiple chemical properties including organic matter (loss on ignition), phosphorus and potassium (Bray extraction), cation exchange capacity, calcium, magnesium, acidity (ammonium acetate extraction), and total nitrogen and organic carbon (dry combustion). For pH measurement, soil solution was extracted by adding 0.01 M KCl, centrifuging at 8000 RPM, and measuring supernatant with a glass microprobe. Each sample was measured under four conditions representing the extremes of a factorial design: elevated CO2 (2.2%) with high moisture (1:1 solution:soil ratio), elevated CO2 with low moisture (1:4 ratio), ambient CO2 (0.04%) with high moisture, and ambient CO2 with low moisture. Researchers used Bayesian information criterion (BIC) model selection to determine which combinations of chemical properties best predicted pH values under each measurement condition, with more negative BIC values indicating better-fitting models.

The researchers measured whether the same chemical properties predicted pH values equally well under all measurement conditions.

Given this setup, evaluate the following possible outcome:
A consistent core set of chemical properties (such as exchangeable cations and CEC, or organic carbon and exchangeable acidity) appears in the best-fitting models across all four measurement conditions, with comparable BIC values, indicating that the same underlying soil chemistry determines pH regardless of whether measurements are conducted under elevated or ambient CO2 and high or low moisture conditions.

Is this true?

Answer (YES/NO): NO